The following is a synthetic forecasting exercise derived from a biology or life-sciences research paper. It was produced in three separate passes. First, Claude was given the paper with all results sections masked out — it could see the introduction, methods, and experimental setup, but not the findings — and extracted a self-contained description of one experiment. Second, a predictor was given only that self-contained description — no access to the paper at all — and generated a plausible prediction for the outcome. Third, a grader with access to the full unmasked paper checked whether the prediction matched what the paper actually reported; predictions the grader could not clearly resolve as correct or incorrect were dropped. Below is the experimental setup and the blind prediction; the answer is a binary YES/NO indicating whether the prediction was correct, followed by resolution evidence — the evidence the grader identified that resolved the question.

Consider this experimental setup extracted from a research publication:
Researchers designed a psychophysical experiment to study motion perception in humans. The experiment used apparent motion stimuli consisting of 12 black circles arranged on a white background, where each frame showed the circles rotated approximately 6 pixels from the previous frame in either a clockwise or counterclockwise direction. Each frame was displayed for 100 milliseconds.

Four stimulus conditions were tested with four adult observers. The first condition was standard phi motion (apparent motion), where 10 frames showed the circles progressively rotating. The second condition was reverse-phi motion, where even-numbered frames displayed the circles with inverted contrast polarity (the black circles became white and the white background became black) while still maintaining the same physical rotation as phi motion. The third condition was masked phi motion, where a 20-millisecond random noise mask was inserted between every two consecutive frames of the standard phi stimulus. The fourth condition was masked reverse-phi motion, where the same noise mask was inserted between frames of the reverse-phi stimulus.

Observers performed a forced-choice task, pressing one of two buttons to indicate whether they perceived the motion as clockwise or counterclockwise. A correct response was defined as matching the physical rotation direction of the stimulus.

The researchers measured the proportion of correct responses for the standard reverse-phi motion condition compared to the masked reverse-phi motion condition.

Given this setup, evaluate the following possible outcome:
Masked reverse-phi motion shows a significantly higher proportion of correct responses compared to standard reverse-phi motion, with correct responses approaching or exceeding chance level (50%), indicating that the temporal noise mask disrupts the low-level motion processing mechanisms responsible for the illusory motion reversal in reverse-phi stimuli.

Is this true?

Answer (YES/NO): YES